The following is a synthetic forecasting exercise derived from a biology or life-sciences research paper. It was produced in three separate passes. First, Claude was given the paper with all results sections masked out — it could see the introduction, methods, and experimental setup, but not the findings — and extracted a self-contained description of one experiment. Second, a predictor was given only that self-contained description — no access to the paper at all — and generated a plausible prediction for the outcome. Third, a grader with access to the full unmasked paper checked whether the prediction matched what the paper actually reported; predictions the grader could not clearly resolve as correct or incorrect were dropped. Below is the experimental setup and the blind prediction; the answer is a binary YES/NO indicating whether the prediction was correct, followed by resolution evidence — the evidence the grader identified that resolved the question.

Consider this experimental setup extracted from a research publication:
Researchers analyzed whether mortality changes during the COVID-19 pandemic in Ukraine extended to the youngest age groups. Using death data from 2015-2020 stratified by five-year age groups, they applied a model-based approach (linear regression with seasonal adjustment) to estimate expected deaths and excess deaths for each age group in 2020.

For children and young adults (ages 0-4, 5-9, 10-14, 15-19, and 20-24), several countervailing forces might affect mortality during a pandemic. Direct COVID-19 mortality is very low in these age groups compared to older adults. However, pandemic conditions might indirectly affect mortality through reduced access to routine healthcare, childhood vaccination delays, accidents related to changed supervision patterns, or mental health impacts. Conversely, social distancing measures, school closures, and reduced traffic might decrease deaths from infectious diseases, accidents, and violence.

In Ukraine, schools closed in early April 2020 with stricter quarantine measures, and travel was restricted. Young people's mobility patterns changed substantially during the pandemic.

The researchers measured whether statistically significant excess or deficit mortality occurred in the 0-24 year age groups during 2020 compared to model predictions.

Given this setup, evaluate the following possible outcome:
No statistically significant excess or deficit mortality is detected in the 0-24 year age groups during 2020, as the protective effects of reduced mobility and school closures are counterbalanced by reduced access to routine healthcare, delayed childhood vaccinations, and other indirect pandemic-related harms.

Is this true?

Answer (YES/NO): NO